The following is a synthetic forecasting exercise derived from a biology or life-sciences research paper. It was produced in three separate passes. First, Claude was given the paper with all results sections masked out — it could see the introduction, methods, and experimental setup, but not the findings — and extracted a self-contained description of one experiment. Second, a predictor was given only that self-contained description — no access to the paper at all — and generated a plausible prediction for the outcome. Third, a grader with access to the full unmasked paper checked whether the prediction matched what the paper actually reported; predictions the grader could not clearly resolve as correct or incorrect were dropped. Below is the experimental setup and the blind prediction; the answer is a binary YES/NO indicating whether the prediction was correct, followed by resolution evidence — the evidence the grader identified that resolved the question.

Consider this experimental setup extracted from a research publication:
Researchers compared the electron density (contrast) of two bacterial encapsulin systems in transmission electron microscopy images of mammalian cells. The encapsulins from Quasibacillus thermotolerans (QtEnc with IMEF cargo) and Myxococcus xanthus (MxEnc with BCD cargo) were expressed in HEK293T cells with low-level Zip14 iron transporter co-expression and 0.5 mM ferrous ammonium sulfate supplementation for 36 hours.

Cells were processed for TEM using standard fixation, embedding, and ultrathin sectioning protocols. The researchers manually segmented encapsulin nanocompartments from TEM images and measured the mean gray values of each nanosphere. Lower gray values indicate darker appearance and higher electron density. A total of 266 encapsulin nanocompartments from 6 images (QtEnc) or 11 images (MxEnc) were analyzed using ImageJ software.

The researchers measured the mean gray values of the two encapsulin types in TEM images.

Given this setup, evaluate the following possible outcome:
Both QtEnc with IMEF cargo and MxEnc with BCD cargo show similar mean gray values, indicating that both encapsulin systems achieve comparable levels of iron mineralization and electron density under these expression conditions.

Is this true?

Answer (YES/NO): NO